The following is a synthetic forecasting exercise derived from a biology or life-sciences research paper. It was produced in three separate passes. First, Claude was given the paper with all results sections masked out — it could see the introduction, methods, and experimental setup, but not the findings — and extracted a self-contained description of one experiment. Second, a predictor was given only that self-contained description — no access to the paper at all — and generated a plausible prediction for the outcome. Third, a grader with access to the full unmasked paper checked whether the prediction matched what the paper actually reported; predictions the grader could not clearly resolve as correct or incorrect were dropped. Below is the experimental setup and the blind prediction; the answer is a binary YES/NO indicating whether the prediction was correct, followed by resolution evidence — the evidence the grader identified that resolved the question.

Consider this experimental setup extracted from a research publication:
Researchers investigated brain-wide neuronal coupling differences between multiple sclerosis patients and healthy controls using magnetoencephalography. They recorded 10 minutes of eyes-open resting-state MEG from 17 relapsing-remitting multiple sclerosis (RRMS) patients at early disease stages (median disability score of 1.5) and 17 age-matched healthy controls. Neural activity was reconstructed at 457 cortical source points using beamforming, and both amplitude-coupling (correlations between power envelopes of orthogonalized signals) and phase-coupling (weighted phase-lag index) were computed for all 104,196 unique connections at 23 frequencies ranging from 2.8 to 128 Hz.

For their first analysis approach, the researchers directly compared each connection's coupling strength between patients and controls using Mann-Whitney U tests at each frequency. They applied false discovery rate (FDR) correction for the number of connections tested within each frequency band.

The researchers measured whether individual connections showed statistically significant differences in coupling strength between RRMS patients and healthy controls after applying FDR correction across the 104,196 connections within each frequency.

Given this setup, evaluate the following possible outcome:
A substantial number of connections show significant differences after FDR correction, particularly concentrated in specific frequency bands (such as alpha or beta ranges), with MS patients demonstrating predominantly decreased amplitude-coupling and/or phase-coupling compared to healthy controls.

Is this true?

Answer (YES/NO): NO